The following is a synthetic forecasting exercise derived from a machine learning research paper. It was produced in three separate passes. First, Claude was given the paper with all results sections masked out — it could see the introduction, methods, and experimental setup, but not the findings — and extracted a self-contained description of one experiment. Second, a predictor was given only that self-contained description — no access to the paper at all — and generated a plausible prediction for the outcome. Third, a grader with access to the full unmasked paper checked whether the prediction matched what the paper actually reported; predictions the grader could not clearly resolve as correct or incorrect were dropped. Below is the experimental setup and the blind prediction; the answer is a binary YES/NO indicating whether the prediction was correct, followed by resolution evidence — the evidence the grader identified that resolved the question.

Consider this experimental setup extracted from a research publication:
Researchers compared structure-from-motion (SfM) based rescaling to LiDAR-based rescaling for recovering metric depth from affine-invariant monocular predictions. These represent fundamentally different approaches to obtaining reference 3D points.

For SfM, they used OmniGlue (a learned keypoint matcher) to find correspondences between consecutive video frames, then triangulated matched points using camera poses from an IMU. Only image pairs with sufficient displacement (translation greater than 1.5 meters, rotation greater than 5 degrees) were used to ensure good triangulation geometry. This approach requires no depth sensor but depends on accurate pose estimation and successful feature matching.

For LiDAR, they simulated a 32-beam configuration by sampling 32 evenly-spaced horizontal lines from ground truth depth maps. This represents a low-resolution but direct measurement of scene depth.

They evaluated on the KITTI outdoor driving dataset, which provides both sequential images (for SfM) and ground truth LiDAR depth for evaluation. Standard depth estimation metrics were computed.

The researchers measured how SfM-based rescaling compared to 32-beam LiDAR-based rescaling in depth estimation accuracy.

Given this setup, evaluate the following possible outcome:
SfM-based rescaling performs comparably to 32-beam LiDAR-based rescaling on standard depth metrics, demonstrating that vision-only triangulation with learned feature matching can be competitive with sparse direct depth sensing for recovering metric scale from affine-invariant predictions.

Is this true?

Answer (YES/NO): NO